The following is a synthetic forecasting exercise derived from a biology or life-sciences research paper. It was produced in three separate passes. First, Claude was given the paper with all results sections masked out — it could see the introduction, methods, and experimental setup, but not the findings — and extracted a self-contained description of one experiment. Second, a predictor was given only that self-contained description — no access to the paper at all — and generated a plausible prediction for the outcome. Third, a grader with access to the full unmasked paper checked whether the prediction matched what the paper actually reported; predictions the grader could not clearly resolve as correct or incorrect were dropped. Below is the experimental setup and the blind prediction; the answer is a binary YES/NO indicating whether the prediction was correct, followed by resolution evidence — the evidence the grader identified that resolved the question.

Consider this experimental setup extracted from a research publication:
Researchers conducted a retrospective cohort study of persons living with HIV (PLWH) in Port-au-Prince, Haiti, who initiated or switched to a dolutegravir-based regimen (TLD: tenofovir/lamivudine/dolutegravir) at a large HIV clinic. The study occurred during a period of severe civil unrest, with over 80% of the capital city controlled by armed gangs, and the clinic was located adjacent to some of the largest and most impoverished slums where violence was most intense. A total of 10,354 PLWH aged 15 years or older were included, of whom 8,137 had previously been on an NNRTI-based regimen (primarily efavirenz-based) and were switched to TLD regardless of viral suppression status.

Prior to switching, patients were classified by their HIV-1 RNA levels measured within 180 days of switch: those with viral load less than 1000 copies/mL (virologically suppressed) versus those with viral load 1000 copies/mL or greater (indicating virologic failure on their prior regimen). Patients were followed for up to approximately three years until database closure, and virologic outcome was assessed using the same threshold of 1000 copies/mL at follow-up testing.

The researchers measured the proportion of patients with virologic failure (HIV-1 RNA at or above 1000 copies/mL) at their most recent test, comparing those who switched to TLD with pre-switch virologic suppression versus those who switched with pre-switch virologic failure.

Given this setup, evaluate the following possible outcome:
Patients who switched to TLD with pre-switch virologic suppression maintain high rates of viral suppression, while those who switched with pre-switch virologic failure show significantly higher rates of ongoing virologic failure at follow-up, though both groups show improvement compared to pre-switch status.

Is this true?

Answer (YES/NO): NO